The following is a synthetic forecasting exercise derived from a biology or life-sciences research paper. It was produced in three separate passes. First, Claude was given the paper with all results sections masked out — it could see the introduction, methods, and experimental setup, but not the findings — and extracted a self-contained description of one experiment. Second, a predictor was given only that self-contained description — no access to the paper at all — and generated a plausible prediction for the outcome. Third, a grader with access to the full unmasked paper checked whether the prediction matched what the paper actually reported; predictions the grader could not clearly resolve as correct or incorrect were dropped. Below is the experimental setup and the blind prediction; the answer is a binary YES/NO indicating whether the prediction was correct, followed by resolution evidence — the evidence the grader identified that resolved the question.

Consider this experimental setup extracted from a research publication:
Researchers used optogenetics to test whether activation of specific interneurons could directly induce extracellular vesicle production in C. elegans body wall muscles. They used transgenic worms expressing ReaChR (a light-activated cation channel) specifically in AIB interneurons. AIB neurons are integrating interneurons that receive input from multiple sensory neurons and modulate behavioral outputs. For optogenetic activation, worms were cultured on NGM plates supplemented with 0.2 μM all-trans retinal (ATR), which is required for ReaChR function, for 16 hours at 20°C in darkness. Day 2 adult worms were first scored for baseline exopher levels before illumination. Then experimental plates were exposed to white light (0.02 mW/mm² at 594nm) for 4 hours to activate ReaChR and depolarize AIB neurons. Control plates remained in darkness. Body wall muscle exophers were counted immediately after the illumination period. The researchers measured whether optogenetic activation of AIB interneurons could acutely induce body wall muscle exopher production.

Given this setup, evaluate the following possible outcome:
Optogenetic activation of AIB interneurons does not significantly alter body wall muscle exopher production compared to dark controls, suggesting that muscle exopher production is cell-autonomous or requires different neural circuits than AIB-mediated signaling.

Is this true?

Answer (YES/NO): NO